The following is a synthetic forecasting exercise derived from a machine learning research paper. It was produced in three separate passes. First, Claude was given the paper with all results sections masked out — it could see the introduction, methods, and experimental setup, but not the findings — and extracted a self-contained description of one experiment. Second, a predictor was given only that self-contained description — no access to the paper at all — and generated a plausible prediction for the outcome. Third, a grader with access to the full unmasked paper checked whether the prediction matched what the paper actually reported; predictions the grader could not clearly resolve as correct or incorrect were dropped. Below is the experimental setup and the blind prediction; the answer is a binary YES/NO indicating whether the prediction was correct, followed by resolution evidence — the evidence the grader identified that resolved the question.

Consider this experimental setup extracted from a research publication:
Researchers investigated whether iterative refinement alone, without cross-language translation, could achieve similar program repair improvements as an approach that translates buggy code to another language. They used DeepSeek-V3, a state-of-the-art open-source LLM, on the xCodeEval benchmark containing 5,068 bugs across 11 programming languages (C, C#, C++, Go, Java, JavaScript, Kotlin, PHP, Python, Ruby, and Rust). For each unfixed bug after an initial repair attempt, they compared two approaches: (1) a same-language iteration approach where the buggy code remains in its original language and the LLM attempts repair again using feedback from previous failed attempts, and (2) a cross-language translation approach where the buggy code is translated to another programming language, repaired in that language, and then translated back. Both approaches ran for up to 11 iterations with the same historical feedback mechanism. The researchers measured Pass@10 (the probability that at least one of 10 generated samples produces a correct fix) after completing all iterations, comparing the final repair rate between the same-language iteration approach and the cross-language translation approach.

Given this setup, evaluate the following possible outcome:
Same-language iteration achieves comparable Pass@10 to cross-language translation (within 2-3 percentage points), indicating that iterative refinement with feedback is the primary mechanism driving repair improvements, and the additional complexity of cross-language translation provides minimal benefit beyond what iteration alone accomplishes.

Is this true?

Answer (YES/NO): NO